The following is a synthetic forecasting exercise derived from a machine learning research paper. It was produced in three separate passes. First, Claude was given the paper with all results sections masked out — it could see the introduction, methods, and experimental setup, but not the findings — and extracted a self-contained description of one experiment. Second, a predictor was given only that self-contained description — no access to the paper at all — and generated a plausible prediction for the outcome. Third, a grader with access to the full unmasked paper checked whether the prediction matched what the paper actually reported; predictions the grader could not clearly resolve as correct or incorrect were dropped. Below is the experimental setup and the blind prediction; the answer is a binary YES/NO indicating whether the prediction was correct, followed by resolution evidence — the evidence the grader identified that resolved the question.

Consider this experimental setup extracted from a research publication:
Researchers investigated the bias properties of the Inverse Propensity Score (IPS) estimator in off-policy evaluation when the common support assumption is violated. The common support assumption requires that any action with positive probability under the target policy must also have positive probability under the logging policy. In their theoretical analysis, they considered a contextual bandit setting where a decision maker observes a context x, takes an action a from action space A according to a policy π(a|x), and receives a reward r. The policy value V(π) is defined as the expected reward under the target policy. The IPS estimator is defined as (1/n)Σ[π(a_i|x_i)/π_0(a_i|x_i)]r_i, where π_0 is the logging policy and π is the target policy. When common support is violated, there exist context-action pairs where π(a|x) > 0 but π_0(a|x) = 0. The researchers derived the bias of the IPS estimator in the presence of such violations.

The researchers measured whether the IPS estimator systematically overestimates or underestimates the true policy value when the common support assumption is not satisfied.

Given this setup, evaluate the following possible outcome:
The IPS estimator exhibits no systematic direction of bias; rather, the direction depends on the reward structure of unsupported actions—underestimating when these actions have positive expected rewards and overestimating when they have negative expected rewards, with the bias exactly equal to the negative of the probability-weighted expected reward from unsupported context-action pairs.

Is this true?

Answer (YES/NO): NO